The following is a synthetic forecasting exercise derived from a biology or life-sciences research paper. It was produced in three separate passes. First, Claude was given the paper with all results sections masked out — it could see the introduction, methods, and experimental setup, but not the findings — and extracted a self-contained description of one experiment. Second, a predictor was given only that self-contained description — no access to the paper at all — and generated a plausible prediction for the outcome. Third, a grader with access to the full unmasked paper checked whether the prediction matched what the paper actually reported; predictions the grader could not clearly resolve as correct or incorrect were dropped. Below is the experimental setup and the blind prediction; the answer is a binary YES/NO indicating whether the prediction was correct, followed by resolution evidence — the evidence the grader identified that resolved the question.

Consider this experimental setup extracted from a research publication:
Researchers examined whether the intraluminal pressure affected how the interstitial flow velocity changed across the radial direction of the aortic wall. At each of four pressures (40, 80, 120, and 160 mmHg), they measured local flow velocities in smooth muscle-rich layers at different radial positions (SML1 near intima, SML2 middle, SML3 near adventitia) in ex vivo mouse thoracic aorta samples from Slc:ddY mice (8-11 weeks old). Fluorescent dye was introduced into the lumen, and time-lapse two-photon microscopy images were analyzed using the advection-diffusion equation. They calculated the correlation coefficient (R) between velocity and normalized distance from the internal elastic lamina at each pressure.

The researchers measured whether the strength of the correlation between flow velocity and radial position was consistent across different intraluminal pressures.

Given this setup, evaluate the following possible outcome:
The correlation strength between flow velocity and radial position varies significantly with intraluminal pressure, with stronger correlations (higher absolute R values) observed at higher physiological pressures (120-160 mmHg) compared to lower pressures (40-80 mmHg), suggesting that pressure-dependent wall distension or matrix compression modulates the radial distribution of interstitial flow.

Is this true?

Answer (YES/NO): NO